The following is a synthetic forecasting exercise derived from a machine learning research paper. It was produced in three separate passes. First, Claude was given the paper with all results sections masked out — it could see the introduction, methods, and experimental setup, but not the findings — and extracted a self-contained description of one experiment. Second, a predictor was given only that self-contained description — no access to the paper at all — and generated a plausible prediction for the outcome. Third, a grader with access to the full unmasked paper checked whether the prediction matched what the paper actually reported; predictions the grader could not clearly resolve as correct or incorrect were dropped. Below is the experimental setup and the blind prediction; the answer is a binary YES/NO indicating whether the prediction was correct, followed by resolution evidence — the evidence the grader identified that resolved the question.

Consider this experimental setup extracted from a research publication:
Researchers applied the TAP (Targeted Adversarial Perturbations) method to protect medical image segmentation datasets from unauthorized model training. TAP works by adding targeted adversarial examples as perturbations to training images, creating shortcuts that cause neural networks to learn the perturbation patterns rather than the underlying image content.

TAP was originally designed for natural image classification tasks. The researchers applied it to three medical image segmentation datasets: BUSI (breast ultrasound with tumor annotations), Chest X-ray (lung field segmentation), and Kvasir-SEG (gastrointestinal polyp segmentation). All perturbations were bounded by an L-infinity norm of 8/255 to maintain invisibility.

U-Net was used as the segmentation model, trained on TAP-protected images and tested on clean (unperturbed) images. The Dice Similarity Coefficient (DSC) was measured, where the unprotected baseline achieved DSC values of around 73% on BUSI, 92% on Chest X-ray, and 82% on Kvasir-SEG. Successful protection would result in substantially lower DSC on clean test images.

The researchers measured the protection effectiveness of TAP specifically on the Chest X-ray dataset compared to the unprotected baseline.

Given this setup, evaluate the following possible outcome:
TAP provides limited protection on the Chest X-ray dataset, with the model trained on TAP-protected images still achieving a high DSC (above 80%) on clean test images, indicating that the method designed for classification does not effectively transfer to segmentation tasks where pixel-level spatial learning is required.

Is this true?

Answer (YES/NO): YES